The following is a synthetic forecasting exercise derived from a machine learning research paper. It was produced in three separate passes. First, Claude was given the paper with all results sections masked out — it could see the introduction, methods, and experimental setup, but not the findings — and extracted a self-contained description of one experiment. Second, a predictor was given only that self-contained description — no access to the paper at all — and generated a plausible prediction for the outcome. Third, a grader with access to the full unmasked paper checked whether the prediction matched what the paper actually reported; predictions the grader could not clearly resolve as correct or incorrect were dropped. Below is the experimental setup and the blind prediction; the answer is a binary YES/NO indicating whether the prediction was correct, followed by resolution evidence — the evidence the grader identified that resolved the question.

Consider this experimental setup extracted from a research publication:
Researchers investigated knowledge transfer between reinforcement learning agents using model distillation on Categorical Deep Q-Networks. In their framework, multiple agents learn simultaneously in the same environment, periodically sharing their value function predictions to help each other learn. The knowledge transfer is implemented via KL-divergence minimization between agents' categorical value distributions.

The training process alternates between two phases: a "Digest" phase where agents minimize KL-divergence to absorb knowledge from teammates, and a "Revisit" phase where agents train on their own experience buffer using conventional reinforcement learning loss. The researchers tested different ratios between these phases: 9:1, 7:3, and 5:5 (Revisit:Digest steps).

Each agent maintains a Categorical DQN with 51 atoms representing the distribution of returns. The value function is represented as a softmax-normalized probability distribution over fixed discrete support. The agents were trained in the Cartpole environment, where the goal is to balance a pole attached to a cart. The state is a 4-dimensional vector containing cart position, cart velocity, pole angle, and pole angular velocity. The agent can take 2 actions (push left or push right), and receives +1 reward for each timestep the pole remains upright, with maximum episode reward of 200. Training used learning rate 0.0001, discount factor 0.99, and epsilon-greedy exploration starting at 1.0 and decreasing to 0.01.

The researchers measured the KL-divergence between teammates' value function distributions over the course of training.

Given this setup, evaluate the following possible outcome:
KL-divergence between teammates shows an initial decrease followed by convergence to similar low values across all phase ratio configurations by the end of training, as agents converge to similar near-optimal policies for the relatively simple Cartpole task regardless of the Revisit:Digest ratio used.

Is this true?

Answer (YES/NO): NO